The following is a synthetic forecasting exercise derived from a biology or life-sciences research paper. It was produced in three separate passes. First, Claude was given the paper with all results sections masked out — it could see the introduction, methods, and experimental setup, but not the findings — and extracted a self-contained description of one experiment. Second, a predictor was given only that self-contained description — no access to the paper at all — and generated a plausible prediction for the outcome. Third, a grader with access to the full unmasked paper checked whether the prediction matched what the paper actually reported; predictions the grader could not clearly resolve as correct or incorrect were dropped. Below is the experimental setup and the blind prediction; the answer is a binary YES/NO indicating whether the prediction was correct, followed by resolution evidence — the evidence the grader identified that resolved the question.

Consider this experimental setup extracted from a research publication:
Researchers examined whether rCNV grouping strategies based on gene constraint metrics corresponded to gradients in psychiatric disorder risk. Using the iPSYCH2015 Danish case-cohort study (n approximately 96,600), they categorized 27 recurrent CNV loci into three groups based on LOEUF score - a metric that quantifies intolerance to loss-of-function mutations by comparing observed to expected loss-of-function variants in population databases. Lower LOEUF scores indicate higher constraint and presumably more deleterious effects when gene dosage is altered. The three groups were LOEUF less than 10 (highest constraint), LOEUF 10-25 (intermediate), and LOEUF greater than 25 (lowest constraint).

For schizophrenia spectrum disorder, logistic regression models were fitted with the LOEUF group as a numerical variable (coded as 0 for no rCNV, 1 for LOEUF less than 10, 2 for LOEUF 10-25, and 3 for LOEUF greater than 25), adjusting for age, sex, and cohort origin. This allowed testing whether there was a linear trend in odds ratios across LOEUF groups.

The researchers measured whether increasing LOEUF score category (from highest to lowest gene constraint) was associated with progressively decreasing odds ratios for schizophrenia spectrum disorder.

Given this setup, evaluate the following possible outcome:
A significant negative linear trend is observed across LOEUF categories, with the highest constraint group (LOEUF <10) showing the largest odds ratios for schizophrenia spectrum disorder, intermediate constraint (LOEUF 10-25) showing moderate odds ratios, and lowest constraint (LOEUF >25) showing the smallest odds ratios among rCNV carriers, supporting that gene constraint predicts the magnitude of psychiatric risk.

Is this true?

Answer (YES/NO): NO